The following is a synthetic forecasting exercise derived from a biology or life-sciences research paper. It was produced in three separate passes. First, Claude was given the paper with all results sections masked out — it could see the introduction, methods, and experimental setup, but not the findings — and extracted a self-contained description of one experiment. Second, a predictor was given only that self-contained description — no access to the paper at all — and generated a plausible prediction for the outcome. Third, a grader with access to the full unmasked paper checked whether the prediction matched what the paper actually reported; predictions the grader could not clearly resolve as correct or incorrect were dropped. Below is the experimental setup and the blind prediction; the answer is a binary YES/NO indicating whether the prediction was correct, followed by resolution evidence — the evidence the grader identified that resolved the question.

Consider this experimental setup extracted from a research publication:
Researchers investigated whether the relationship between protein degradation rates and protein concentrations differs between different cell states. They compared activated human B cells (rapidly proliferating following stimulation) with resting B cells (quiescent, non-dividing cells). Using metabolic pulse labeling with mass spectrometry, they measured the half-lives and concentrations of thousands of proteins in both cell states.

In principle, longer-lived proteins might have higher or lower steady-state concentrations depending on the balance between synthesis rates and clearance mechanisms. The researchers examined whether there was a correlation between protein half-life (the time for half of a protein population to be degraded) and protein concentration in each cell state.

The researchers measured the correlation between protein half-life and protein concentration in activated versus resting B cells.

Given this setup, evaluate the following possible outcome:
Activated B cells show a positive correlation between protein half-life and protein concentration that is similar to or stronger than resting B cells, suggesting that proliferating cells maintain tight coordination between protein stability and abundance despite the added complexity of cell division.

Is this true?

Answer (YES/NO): NO